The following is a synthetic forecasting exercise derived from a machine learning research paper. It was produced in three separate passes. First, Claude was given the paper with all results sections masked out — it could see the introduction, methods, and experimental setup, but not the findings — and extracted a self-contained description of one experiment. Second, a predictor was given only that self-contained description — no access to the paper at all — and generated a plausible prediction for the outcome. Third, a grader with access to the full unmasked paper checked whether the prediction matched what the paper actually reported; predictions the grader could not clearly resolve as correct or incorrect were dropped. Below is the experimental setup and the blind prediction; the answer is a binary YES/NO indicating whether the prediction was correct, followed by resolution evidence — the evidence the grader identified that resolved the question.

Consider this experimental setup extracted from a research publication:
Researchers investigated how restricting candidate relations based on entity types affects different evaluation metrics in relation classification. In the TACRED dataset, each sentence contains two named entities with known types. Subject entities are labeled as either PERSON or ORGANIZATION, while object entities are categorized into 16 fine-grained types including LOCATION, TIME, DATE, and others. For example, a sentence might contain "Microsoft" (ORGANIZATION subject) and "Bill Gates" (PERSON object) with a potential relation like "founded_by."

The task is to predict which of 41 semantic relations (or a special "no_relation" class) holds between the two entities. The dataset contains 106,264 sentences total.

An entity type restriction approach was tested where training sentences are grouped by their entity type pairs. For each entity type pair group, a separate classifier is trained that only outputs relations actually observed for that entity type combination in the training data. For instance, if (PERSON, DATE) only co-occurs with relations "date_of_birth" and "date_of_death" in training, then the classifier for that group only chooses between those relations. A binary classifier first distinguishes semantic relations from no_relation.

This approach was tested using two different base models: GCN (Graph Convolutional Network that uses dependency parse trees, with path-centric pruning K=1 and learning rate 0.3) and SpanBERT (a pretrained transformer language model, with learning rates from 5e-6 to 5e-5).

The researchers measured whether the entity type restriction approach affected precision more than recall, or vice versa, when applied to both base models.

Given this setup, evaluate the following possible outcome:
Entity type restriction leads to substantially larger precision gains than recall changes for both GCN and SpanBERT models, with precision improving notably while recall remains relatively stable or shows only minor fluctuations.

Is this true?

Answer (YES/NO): NO